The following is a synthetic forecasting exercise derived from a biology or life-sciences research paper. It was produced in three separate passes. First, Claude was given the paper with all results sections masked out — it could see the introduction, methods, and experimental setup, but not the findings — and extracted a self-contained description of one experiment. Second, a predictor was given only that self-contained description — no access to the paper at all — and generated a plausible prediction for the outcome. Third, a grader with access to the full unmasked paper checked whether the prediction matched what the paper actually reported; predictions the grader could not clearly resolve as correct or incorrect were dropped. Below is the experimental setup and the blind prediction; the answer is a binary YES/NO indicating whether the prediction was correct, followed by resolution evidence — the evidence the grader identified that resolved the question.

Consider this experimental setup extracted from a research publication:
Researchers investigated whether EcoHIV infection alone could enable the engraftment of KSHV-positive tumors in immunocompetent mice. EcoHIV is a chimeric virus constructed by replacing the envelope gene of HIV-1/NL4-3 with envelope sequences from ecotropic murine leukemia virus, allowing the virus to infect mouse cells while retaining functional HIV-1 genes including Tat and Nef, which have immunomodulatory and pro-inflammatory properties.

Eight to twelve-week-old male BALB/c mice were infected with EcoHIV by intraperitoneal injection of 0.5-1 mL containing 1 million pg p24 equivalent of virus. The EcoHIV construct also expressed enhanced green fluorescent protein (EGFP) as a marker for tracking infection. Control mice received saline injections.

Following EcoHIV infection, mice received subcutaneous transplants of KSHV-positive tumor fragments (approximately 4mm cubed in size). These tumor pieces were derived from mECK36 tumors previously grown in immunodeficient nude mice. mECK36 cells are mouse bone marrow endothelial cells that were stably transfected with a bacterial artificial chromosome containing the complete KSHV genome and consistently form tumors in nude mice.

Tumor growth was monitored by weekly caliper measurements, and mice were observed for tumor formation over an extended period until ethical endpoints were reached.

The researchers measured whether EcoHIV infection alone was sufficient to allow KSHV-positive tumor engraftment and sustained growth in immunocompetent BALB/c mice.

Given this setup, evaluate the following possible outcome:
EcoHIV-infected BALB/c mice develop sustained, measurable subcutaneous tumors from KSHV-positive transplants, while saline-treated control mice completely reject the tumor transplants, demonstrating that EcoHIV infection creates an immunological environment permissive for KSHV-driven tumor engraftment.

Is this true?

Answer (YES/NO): NO